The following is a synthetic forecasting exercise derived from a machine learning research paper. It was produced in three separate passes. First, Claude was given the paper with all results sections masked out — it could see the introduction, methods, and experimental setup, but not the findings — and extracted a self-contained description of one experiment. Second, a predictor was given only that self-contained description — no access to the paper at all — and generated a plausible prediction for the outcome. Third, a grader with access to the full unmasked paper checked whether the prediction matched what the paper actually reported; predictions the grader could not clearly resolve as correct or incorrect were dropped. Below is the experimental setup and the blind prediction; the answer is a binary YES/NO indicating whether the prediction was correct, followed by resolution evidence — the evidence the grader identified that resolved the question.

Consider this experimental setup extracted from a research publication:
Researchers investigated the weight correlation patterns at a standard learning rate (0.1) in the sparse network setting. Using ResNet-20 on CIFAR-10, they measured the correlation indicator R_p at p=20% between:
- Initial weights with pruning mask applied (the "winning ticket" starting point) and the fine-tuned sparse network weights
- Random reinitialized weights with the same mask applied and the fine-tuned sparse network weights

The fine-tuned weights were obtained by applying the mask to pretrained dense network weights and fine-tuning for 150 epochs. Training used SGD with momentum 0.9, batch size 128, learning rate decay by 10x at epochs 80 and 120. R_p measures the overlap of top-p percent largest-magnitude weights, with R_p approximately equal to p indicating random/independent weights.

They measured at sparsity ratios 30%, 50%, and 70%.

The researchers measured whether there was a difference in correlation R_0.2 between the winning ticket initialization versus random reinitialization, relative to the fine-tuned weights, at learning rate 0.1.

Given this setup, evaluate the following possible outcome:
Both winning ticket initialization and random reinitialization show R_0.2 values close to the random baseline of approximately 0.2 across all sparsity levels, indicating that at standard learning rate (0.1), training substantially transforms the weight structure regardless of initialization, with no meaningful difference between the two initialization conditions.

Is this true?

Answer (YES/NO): YES